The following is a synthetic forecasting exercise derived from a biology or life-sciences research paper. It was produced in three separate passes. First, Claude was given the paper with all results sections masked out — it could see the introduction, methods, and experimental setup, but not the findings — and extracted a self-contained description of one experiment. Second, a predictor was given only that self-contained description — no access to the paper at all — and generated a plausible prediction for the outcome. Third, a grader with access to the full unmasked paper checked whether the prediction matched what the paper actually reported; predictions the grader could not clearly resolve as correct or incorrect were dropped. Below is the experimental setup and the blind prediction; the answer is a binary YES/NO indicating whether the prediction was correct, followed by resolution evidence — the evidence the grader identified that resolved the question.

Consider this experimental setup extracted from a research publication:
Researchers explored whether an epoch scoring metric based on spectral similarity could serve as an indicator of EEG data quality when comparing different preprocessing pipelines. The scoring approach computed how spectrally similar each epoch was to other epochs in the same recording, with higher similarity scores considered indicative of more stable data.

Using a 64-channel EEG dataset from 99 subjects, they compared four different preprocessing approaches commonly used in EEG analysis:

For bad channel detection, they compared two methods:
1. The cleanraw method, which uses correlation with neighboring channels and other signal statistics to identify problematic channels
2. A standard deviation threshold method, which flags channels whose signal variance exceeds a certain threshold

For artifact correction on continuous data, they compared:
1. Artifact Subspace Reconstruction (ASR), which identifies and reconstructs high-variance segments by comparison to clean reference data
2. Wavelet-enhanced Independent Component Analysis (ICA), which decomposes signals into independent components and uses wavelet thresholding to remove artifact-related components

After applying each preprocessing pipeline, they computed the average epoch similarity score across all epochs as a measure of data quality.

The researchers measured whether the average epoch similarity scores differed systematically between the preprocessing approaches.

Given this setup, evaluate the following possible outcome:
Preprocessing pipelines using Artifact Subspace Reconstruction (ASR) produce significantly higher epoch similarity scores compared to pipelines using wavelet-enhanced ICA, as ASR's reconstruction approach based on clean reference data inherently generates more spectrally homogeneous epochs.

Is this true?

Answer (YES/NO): YES